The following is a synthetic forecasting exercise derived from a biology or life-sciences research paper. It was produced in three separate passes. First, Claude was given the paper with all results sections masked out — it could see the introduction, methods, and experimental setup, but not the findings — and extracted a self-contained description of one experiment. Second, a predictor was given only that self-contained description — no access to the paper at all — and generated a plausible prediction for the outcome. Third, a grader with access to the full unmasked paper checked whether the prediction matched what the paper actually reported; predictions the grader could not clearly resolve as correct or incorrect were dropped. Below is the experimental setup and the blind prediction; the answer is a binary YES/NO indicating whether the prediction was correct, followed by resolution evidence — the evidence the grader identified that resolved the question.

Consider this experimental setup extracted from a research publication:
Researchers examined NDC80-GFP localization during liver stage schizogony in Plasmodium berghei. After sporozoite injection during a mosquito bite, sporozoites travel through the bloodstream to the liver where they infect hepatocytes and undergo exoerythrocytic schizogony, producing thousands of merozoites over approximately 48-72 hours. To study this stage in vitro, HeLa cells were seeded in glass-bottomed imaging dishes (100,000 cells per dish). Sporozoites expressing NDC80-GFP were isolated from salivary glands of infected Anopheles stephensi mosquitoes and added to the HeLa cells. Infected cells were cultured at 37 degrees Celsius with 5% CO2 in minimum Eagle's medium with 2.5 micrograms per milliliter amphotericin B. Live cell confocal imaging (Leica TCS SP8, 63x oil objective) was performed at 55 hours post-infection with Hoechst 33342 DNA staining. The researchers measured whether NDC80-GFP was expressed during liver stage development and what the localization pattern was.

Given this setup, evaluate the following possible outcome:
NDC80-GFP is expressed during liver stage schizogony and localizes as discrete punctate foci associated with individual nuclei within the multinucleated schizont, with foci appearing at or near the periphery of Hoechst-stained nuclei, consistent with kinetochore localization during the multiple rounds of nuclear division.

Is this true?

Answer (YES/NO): YES